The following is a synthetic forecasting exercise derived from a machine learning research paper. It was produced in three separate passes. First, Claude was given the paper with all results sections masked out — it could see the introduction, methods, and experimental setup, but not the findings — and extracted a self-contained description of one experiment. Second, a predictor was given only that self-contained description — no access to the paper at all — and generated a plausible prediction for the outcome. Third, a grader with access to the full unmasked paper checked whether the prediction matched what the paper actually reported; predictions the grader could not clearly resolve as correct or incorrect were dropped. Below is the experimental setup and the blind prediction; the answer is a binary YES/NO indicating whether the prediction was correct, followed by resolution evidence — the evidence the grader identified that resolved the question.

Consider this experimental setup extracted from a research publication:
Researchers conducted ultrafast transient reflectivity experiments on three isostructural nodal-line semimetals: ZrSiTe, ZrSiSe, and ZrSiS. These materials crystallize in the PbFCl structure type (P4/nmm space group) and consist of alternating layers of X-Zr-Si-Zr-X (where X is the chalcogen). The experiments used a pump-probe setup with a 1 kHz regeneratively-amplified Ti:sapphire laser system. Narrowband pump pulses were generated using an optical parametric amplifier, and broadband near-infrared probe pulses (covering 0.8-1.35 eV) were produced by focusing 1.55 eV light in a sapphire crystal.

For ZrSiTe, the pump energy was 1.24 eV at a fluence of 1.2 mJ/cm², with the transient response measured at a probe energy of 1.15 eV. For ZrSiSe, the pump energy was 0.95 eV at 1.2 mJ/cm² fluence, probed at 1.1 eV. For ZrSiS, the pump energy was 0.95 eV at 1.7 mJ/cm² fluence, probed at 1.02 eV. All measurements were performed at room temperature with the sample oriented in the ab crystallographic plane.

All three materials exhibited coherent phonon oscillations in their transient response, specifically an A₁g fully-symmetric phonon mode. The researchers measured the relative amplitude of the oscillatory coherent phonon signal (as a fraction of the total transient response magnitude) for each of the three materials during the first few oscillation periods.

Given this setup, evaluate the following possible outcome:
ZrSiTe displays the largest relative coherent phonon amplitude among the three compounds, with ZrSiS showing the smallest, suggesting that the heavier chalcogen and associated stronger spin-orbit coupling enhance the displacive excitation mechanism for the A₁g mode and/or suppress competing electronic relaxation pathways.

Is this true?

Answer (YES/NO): NO